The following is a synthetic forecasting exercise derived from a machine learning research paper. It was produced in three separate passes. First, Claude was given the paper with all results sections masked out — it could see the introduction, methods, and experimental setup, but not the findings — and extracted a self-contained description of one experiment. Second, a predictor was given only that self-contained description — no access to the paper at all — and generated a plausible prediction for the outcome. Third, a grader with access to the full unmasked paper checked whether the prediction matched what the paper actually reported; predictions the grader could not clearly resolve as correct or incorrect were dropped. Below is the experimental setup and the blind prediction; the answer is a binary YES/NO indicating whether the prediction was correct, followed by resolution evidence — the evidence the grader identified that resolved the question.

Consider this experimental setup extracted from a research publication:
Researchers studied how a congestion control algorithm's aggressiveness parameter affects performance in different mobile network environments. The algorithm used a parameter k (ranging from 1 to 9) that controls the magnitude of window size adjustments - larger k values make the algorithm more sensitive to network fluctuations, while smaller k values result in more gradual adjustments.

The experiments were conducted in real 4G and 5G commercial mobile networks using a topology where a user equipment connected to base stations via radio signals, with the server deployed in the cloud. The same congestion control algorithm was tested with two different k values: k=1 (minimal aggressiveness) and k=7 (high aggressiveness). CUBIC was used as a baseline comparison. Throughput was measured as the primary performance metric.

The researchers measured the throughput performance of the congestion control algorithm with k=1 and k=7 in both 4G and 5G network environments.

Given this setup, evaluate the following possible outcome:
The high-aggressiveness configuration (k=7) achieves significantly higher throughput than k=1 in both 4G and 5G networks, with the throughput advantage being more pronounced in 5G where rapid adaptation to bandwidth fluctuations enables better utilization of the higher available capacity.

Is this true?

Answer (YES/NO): NO